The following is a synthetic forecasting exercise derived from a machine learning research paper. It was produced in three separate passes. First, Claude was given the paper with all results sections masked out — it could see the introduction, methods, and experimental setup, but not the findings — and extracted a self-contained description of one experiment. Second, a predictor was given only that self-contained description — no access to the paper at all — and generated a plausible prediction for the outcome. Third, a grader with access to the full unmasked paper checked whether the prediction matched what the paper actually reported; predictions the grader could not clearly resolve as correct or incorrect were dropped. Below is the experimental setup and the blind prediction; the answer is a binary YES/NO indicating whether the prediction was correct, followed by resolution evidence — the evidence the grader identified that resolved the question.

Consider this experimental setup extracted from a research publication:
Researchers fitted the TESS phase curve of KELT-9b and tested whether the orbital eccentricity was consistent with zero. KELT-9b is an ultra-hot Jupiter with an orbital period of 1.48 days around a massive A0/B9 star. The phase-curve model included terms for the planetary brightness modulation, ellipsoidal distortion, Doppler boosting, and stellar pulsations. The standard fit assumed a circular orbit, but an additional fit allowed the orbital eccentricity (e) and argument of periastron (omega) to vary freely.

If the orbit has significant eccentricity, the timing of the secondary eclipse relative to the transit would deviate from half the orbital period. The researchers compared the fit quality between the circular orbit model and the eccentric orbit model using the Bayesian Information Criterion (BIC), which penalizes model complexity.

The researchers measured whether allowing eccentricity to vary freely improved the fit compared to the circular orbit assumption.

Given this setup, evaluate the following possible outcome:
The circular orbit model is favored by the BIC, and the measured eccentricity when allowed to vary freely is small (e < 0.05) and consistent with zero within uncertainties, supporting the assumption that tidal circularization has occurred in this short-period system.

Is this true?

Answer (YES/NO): YES